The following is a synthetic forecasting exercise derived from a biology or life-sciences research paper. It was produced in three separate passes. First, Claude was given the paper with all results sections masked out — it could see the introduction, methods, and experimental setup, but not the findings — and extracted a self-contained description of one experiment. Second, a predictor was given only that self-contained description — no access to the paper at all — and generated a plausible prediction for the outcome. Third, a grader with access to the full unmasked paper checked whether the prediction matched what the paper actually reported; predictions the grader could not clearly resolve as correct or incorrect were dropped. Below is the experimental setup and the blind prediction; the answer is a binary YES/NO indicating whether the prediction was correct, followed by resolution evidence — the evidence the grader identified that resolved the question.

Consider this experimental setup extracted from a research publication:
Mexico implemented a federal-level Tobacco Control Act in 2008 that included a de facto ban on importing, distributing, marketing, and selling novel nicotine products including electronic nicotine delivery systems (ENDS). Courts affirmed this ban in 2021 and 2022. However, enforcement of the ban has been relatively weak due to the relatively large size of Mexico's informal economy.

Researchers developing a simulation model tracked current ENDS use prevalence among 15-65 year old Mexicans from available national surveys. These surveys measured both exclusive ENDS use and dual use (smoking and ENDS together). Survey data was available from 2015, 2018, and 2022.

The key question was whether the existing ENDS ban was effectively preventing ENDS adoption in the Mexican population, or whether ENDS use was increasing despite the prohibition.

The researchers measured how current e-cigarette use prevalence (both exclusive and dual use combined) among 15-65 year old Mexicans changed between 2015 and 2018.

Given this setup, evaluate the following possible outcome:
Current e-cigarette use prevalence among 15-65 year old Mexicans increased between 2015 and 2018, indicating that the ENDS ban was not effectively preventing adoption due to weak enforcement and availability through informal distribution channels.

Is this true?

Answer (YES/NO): YES